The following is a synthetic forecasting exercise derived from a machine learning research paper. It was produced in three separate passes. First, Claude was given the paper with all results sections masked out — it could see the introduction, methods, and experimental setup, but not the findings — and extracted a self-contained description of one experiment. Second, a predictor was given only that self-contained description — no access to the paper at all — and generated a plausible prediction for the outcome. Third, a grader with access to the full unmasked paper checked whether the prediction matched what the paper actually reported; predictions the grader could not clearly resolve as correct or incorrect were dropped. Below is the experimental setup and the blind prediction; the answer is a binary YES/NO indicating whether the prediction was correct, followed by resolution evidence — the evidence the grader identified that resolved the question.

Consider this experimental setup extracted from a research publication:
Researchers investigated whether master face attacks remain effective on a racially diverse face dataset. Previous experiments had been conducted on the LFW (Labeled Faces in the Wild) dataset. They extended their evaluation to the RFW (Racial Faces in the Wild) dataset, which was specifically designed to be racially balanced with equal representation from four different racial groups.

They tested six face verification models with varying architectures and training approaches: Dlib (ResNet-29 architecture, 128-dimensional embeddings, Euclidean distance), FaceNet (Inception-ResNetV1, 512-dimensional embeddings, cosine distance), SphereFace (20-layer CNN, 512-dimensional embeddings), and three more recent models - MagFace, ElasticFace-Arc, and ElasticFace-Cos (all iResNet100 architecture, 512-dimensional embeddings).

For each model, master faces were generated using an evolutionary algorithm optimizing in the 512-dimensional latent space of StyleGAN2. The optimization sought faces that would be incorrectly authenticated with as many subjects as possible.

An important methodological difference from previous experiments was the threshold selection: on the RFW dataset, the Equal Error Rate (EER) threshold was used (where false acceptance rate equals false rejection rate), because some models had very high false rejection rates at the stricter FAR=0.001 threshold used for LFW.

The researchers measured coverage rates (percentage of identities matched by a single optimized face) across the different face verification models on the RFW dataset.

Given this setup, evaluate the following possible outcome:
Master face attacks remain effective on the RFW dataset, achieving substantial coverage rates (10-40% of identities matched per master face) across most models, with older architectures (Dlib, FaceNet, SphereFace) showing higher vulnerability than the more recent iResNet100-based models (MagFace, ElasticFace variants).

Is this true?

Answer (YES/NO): NO